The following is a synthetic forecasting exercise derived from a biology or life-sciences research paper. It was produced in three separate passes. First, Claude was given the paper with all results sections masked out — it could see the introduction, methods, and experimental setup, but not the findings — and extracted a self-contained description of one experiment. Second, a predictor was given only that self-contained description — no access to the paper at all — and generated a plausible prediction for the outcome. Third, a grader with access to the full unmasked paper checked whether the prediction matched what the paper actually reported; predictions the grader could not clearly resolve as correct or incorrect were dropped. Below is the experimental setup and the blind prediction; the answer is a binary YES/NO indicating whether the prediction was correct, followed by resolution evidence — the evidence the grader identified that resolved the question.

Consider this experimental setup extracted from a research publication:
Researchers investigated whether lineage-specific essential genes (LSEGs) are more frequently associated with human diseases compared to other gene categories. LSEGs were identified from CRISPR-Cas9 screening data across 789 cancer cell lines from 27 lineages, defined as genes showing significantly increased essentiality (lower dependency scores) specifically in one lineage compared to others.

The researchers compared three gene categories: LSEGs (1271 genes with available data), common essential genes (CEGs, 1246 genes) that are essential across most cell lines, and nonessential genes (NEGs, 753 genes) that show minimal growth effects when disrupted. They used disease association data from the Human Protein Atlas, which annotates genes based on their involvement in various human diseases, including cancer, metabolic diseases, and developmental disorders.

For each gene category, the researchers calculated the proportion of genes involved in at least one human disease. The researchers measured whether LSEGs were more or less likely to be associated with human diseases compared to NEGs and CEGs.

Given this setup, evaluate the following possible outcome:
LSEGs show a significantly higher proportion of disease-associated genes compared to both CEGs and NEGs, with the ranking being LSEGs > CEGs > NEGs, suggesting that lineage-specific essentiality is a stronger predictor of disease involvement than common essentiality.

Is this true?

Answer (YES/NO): YES